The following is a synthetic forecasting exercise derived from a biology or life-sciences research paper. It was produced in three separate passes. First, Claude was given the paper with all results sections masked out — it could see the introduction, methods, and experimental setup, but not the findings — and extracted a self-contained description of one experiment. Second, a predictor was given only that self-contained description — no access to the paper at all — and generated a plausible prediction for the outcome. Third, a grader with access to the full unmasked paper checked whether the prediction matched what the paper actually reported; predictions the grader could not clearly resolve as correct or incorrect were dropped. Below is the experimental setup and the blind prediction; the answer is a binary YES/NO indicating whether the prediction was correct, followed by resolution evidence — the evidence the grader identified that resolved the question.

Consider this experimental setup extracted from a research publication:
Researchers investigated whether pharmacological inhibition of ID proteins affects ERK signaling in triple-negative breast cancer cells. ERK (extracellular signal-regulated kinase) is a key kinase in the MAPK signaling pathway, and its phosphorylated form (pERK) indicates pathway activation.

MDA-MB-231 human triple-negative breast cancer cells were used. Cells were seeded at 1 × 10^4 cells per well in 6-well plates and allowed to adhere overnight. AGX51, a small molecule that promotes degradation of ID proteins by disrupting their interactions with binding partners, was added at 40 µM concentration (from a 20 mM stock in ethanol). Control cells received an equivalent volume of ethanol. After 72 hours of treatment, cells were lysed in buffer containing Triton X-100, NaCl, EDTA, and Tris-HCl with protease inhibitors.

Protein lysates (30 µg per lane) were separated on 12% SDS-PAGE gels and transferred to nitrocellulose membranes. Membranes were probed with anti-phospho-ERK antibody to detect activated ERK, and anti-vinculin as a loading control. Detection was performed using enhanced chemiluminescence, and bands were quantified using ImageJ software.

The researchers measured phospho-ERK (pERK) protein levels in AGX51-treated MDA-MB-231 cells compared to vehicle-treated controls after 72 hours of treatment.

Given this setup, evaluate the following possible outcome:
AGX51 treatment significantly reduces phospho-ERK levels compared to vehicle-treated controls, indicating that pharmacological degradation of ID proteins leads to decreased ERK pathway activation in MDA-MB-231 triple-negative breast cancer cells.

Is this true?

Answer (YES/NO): YES